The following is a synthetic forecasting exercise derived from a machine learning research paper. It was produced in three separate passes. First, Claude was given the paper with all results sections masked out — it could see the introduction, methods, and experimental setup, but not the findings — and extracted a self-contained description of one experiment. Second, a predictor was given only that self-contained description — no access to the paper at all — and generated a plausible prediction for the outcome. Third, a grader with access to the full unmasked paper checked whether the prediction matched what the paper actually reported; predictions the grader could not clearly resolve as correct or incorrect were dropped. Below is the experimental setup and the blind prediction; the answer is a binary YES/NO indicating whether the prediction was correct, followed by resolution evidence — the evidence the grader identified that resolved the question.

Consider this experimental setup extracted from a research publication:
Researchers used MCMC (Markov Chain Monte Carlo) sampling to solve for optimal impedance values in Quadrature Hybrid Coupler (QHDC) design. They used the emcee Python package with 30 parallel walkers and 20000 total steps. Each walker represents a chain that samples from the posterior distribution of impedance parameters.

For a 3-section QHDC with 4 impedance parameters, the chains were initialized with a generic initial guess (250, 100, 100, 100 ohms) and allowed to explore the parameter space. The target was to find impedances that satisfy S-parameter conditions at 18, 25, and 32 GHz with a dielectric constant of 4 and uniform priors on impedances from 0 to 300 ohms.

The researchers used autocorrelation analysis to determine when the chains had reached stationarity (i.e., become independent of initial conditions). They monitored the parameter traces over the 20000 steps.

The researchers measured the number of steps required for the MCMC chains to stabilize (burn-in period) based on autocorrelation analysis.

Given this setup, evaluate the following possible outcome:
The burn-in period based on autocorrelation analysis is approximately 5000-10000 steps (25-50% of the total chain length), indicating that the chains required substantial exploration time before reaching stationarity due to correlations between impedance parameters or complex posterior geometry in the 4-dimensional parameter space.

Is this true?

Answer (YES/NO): YES